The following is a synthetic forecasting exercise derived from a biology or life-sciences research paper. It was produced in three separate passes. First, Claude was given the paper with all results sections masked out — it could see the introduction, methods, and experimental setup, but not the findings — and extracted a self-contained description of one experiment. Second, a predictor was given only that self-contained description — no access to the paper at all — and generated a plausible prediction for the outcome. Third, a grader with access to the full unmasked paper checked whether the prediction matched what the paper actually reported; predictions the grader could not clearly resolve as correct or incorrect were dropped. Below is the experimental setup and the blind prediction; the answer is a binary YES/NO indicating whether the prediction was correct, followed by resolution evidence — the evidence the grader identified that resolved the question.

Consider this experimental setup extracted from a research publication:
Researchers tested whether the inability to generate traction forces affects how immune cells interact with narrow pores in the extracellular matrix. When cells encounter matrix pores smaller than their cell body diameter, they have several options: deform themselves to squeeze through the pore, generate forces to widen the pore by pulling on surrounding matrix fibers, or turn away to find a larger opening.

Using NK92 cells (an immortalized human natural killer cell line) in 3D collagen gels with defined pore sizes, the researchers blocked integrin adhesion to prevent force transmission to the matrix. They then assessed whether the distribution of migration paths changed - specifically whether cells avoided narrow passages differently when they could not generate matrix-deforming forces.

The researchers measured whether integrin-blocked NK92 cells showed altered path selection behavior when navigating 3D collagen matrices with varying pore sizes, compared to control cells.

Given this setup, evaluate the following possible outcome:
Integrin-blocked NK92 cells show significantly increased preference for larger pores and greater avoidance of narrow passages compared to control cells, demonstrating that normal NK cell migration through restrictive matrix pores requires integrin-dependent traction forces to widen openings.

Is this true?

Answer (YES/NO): YES